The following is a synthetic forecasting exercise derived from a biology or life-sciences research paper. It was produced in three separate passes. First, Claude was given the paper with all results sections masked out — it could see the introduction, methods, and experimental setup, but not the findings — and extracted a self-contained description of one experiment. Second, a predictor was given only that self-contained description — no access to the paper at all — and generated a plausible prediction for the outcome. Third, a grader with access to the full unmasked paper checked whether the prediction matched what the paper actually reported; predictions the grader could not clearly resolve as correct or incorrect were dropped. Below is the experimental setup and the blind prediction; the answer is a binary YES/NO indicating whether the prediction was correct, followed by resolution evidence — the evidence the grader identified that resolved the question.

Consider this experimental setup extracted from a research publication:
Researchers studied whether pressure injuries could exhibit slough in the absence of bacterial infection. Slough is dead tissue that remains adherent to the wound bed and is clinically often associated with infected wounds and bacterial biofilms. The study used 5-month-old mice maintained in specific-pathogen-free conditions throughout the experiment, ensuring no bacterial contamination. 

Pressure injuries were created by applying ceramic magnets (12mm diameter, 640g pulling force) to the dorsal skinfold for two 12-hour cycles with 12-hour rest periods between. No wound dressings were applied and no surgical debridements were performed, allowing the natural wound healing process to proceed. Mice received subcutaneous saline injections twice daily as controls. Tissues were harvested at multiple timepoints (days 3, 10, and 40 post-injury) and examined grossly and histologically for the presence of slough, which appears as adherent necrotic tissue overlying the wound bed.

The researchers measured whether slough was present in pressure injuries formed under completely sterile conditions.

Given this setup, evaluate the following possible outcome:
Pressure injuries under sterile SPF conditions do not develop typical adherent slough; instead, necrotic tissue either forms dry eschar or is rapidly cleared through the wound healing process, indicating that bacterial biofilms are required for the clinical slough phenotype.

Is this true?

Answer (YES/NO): NO